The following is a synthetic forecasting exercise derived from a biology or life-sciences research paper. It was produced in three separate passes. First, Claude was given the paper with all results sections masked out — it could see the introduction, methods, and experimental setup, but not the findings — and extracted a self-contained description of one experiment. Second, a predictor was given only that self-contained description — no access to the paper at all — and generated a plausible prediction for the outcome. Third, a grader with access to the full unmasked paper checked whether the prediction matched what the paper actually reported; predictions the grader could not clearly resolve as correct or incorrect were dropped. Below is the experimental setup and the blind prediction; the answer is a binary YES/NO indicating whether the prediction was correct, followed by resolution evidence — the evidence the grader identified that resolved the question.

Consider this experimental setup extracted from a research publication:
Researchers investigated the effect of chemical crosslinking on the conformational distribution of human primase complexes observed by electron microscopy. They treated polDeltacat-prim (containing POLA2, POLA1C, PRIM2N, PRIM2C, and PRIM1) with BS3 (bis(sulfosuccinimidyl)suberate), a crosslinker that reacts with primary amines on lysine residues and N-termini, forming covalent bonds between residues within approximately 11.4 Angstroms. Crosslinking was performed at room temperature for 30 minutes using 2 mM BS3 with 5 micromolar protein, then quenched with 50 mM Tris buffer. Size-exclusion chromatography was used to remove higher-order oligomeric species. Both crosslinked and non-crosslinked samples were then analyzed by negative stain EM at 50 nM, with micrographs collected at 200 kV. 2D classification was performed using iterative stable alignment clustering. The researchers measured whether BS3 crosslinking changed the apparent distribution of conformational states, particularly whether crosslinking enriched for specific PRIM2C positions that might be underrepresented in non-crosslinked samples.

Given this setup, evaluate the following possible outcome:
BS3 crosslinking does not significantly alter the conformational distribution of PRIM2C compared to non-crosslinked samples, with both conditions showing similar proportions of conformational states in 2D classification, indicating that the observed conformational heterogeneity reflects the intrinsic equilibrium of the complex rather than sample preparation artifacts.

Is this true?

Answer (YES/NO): NO